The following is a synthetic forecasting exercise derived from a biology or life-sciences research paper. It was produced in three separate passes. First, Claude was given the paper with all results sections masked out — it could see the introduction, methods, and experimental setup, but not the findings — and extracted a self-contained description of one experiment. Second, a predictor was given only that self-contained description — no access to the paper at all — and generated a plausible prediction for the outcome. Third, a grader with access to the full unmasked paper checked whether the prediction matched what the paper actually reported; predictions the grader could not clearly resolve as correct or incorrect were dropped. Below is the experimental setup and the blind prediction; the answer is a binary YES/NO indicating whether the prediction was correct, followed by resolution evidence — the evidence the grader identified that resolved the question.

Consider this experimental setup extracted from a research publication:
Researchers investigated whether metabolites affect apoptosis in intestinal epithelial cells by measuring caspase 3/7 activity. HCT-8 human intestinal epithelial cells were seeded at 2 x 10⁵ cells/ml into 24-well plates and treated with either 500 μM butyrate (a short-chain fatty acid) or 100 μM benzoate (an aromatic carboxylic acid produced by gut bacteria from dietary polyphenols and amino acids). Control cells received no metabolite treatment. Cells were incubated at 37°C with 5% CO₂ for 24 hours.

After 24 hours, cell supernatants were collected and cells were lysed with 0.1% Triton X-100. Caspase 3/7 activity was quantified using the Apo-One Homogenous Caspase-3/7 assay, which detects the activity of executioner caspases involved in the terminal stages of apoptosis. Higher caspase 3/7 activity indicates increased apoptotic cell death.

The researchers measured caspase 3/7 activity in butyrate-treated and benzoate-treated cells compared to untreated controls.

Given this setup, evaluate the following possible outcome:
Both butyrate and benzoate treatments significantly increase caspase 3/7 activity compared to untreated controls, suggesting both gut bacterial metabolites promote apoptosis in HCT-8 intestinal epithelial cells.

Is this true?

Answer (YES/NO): NO